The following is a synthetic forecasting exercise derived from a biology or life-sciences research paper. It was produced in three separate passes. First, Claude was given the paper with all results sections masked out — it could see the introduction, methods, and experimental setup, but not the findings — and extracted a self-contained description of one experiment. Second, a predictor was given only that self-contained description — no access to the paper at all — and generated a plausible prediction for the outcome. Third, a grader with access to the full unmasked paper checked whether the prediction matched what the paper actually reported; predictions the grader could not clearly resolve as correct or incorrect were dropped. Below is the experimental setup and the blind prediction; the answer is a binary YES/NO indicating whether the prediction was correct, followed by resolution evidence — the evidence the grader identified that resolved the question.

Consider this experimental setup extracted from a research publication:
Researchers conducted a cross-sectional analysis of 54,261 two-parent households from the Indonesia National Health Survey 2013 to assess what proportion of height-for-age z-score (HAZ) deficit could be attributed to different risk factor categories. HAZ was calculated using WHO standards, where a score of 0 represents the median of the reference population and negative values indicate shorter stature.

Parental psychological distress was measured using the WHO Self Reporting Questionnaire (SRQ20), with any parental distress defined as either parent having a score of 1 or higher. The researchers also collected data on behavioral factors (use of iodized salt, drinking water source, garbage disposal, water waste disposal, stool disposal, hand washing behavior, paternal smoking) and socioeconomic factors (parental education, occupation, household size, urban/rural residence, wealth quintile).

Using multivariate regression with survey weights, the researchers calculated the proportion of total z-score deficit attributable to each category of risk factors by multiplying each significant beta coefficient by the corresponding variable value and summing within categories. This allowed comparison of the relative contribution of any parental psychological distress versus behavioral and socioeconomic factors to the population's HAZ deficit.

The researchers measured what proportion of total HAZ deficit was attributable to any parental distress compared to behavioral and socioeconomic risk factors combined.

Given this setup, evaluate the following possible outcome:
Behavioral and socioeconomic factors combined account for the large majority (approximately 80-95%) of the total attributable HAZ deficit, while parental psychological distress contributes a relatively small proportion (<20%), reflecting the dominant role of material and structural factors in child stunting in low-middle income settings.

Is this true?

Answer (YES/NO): NO